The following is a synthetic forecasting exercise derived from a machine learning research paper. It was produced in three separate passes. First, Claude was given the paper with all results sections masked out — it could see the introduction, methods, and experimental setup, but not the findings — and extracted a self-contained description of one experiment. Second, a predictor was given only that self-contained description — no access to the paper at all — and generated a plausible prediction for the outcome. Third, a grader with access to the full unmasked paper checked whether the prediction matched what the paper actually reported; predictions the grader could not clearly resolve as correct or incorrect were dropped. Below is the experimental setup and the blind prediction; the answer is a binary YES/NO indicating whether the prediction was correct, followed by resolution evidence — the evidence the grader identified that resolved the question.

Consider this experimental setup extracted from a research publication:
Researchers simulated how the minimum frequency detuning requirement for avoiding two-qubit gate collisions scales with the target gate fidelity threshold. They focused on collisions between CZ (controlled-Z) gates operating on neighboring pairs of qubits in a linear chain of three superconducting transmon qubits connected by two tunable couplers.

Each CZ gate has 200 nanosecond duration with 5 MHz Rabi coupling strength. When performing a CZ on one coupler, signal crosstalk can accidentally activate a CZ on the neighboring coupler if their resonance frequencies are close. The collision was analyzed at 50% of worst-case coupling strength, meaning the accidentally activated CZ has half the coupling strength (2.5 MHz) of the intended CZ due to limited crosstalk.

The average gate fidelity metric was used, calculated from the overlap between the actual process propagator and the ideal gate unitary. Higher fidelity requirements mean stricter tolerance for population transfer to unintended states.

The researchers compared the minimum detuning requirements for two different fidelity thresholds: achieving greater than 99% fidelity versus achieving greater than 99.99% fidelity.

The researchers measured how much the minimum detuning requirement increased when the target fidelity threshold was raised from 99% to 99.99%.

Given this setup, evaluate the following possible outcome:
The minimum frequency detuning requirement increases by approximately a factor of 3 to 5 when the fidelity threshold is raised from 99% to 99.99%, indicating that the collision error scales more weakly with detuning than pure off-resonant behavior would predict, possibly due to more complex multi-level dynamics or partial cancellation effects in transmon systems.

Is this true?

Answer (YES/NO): NO